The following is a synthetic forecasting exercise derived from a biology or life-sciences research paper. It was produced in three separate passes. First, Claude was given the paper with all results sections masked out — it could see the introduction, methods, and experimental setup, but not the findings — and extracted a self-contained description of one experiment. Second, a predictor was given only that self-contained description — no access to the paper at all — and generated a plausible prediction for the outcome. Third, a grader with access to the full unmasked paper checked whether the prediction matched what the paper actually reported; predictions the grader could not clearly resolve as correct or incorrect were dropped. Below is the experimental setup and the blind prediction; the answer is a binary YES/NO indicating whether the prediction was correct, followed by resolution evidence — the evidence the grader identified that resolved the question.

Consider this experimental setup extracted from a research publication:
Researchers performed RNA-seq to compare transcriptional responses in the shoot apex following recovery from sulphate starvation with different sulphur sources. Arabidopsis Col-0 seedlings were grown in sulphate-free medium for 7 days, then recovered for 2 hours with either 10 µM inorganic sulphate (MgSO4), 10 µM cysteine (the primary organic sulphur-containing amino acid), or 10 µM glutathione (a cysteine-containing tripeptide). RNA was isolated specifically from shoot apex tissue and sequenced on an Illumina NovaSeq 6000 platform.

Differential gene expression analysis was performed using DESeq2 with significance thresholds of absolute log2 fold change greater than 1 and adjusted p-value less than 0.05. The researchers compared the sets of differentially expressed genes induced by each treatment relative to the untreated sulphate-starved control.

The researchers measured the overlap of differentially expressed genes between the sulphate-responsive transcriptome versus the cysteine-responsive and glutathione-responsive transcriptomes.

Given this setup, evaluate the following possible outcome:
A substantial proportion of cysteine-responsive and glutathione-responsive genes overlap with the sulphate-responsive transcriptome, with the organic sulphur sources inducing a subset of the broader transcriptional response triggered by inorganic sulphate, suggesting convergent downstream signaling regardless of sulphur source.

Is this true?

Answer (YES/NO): NO